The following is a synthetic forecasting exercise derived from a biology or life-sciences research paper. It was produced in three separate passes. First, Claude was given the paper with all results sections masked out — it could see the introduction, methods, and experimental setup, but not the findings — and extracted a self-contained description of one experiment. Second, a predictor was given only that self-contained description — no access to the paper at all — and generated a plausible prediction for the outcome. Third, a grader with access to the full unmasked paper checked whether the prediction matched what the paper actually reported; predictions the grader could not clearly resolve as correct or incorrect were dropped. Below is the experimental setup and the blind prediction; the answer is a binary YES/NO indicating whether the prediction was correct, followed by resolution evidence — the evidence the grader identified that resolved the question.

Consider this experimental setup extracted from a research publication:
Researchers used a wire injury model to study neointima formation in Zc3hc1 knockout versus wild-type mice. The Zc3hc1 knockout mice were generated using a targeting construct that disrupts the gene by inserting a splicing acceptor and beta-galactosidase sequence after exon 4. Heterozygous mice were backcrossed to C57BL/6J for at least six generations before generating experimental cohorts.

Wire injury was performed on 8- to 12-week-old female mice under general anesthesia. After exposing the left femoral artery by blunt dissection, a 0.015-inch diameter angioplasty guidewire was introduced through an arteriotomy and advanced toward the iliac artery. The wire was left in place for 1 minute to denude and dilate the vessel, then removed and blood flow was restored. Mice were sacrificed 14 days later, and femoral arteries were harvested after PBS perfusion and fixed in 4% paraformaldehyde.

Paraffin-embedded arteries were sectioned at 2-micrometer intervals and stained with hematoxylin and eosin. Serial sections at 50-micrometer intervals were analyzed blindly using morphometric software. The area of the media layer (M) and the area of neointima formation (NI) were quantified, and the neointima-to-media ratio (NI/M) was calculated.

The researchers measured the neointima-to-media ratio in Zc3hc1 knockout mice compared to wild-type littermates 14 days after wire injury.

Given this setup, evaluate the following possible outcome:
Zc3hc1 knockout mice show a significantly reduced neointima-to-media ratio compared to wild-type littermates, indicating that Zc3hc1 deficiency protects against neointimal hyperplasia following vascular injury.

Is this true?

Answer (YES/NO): NO